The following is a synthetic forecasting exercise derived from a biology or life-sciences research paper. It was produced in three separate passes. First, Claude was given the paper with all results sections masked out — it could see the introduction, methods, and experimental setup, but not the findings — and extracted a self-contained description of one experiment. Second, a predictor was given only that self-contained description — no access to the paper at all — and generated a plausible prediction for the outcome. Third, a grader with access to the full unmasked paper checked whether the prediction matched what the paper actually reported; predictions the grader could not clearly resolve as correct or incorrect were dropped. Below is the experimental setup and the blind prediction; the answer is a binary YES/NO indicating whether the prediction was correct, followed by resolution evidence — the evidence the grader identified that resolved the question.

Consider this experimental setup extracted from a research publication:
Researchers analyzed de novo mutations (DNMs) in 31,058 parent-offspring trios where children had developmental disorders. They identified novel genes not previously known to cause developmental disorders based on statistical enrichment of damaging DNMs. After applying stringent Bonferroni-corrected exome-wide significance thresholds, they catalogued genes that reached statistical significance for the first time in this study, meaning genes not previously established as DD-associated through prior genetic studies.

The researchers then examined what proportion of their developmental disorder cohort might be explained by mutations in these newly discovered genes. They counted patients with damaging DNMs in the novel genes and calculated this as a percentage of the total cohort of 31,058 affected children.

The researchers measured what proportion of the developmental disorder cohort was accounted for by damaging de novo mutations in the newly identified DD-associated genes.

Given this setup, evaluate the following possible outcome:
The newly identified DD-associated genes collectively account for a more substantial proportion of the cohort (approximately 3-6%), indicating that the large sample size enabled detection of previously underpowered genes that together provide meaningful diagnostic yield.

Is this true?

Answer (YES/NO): NO